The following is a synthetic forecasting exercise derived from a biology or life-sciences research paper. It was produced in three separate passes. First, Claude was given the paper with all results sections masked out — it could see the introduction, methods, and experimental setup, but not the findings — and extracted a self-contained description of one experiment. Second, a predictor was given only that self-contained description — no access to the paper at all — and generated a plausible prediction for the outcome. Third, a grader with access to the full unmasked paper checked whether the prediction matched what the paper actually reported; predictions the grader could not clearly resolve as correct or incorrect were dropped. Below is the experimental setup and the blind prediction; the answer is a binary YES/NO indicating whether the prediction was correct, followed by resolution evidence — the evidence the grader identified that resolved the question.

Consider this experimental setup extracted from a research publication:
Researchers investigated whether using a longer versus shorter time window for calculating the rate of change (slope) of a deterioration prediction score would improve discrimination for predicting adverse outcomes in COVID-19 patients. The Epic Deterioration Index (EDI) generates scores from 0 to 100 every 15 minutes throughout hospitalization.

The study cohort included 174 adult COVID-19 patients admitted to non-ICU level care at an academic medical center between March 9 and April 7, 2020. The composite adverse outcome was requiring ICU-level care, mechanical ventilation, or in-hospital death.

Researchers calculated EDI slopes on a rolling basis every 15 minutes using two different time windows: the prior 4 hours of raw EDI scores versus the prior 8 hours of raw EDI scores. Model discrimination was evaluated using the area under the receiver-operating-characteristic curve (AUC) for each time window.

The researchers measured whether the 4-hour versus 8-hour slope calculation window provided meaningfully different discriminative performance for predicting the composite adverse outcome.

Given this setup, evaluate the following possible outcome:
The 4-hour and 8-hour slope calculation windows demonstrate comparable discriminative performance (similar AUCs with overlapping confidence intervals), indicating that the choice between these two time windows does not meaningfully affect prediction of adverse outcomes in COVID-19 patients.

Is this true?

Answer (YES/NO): YES